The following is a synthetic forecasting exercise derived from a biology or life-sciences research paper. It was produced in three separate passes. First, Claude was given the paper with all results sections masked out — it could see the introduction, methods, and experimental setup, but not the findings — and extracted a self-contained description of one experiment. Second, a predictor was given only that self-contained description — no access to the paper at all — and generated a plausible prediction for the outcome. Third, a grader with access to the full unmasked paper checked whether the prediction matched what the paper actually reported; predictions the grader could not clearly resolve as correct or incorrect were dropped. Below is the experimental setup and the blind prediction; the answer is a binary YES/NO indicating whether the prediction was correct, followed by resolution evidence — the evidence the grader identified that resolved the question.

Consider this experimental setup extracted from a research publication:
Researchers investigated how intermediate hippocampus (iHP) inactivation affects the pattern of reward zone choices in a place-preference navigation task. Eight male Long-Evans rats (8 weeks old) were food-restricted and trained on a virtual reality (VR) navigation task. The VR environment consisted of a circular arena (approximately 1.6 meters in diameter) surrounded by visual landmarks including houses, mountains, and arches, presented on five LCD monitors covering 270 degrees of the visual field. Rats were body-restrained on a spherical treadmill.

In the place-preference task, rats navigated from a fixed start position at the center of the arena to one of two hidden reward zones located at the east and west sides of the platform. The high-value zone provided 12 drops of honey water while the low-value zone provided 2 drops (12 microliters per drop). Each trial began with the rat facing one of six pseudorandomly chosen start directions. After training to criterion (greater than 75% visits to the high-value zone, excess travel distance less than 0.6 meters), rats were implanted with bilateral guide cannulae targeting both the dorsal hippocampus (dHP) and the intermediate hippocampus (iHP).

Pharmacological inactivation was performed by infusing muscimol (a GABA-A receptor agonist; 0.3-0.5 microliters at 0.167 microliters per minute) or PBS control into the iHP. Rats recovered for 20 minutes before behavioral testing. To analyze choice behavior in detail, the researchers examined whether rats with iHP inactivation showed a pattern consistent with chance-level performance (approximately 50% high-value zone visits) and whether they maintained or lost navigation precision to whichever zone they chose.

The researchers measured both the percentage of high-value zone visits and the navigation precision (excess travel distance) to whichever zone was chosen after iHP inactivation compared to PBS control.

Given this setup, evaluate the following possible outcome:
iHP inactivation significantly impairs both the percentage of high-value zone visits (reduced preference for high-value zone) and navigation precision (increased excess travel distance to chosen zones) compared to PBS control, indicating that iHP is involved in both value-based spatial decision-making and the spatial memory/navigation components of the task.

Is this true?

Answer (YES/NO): YES